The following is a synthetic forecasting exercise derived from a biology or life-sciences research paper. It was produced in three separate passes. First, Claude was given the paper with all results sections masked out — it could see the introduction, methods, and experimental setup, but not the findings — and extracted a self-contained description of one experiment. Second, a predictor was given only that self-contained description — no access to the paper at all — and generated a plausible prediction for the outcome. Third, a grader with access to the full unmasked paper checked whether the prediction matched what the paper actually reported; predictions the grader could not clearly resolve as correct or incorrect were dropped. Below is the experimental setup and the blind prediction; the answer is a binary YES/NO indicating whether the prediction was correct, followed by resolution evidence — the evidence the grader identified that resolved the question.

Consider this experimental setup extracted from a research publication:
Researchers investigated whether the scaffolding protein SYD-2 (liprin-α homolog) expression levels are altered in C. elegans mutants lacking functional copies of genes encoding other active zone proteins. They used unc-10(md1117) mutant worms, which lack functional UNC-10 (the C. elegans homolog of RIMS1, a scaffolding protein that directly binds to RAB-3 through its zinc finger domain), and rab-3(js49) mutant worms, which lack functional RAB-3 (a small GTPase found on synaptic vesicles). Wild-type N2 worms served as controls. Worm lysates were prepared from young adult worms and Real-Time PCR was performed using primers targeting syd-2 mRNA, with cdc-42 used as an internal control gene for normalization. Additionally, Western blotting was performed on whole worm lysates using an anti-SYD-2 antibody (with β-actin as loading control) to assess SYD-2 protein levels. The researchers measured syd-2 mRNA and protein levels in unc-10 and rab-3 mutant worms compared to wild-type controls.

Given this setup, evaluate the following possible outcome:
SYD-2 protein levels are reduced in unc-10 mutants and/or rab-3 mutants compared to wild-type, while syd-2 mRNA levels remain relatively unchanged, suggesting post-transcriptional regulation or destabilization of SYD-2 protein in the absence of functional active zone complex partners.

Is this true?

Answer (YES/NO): NO